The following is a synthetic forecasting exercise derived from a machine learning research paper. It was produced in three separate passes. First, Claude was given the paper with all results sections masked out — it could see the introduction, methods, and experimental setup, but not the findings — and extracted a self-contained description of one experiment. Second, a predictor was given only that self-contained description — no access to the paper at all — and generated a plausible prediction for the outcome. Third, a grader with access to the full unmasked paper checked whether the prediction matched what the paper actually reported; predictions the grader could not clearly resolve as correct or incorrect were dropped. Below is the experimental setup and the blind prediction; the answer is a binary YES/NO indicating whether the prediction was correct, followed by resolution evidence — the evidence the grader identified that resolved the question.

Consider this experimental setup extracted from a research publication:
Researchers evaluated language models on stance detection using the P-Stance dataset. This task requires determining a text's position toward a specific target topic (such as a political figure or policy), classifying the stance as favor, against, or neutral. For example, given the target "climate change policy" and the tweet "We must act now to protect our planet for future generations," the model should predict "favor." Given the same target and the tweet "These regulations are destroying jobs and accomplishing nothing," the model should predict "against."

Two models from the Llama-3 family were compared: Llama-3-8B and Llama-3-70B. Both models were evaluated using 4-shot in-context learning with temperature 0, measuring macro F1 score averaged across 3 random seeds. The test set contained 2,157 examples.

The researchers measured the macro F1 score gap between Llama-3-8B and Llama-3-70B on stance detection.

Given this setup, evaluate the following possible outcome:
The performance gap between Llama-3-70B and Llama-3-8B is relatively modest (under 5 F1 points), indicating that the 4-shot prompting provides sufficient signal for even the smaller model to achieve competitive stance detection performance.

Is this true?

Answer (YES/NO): NO